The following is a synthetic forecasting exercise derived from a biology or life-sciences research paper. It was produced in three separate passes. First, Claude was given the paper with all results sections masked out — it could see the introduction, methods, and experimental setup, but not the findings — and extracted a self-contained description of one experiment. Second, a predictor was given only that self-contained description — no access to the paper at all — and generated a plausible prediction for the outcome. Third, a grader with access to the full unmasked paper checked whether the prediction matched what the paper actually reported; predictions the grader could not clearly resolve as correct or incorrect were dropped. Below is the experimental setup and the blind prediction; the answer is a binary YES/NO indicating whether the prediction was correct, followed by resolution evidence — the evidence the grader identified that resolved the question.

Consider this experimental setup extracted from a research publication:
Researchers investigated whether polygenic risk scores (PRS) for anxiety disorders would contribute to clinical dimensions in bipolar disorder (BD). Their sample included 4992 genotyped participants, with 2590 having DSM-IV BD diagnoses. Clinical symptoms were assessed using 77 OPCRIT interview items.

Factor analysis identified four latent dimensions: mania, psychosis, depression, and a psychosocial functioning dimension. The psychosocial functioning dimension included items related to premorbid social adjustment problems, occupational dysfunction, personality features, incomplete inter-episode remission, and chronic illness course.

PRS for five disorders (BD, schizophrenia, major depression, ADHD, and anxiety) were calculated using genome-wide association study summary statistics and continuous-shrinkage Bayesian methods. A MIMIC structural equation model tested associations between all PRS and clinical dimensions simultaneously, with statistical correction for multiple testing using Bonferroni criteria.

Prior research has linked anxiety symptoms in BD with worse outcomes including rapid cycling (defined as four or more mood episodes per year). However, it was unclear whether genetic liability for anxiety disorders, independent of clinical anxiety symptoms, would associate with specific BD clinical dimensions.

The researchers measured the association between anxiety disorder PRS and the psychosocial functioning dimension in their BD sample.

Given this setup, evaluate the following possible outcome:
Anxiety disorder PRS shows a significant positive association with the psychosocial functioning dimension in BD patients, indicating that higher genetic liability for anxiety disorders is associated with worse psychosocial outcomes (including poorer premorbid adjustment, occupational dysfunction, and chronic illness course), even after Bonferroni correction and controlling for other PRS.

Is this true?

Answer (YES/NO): NO